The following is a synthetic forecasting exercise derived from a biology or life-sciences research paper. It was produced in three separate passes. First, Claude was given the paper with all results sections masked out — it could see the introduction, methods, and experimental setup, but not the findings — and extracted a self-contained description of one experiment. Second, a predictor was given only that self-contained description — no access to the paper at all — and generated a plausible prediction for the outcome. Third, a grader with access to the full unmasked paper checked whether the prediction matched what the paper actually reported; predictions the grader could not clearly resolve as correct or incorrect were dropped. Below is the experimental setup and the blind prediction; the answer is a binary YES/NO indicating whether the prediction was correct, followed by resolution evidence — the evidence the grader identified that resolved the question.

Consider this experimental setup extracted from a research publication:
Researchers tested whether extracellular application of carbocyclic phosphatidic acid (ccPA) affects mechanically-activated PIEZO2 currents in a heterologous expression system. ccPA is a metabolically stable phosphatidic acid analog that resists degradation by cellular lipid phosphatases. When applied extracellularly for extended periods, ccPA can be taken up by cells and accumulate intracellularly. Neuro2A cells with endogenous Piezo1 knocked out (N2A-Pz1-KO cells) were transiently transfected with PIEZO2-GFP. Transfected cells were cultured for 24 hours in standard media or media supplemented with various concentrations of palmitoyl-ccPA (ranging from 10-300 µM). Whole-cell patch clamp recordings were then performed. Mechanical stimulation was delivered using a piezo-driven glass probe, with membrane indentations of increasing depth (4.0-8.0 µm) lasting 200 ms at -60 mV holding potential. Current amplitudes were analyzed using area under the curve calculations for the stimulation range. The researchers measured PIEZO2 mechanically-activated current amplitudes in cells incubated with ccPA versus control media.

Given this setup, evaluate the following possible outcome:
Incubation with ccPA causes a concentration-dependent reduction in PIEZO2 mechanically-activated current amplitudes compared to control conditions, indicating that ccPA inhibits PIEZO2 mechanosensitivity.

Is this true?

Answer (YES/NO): NO